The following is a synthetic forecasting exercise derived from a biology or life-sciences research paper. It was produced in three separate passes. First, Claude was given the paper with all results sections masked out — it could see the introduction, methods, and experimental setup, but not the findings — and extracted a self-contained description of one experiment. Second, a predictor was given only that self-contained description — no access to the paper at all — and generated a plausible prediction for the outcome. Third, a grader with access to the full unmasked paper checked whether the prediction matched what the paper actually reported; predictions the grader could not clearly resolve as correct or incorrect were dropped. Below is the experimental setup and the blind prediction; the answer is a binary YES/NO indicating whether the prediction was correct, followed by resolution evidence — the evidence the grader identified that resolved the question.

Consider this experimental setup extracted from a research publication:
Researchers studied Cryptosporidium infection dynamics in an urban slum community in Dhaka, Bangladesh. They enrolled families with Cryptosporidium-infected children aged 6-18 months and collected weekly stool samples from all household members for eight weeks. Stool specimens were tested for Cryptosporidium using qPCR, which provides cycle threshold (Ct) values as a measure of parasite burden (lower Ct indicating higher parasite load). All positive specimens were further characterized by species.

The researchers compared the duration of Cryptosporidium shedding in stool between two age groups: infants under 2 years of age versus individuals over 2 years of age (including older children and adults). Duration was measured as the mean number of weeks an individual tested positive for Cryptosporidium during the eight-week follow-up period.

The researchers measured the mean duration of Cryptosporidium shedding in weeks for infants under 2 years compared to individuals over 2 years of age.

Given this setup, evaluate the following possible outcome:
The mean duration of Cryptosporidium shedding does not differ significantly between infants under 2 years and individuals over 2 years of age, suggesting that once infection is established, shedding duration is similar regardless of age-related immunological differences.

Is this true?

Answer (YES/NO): NO